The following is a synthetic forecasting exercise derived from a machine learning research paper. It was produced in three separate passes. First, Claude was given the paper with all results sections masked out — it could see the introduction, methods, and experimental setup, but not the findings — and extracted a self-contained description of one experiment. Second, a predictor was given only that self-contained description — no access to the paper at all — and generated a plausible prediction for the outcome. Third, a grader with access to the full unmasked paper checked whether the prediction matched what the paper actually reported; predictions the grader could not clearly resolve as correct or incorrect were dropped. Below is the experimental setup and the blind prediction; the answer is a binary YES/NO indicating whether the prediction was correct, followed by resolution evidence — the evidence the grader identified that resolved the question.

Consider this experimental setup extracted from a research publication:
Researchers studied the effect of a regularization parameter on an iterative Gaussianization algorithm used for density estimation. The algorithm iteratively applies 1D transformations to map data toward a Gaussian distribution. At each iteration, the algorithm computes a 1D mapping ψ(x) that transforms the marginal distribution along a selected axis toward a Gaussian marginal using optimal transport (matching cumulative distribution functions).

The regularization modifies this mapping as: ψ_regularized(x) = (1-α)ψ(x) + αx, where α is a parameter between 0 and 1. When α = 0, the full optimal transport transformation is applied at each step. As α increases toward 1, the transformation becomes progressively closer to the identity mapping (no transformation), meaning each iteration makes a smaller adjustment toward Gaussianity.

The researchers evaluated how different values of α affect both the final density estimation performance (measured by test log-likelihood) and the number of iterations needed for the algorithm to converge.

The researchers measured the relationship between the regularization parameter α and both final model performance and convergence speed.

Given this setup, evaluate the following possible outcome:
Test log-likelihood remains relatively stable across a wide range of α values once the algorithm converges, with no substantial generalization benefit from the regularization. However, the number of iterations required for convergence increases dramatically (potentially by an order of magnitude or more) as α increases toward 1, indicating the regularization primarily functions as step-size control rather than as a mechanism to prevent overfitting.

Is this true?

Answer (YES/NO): NO